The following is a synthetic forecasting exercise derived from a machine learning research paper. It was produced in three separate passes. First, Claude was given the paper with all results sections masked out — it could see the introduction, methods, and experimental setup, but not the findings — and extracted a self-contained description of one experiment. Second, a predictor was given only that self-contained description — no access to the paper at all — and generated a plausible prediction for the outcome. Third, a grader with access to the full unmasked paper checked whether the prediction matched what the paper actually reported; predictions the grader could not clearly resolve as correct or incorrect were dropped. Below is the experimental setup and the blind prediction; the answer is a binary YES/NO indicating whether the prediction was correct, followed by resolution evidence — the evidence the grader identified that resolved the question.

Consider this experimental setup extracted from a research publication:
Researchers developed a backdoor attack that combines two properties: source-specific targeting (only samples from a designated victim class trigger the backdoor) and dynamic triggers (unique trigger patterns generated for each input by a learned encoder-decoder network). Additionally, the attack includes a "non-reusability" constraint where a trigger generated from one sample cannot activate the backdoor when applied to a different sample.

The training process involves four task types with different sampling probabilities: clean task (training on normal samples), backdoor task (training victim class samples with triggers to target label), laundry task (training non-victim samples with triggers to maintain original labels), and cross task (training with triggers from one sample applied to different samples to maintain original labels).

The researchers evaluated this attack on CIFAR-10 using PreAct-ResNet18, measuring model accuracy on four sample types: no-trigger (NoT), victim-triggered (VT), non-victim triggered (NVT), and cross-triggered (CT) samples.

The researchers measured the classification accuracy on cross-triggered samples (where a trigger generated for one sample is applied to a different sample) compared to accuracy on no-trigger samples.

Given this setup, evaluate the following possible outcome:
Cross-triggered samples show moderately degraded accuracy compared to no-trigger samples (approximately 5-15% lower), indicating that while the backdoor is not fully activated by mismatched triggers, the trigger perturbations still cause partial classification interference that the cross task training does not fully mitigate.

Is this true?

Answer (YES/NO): NO